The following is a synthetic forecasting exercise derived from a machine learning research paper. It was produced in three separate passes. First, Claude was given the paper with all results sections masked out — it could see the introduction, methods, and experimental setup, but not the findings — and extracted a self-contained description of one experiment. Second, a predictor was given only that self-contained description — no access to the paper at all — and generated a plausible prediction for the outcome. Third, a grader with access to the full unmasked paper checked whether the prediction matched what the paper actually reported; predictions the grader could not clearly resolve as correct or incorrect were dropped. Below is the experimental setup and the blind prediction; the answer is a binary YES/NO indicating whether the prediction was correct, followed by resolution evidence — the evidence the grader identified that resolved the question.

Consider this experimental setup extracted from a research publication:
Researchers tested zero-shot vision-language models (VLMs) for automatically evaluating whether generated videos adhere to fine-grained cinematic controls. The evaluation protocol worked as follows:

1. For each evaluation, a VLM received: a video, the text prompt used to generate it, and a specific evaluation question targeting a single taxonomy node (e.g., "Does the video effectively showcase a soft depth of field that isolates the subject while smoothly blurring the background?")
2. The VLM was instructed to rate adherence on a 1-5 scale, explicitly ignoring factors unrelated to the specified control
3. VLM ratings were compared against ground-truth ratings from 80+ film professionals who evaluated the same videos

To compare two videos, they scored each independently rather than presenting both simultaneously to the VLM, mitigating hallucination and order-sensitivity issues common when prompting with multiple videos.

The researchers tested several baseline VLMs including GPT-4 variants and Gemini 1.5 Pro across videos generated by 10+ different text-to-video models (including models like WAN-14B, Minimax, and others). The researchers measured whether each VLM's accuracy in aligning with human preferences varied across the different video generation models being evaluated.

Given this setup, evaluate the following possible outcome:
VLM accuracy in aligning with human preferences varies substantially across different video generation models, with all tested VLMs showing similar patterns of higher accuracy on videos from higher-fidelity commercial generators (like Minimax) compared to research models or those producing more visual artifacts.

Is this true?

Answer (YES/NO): NO